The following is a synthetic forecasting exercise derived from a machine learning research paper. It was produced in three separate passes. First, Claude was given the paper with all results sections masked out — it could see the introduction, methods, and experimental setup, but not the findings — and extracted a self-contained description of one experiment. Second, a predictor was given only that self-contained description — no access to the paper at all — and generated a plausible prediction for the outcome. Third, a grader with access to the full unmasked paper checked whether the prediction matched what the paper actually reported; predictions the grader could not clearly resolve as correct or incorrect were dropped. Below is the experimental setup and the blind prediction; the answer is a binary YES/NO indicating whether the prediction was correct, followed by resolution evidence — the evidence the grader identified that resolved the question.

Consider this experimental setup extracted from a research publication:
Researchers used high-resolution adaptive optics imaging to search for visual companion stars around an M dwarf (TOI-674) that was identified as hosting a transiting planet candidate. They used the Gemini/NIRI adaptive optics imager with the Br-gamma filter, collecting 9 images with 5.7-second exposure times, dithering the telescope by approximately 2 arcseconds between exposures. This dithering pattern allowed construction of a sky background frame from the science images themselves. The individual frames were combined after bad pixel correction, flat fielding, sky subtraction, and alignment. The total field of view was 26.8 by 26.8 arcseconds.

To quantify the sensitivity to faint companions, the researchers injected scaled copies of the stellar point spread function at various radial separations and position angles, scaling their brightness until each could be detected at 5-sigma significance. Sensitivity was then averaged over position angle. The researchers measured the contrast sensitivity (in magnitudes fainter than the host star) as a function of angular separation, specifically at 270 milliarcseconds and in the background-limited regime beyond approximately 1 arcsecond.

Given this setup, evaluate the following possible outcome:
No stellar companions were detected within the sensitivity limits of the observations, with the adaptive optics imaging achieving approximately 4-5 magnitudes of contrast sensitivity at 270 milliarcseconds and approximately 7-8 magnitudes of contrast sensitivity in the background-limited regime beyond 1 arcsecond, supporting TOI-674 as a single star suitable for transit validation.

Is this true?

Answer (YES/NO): YES